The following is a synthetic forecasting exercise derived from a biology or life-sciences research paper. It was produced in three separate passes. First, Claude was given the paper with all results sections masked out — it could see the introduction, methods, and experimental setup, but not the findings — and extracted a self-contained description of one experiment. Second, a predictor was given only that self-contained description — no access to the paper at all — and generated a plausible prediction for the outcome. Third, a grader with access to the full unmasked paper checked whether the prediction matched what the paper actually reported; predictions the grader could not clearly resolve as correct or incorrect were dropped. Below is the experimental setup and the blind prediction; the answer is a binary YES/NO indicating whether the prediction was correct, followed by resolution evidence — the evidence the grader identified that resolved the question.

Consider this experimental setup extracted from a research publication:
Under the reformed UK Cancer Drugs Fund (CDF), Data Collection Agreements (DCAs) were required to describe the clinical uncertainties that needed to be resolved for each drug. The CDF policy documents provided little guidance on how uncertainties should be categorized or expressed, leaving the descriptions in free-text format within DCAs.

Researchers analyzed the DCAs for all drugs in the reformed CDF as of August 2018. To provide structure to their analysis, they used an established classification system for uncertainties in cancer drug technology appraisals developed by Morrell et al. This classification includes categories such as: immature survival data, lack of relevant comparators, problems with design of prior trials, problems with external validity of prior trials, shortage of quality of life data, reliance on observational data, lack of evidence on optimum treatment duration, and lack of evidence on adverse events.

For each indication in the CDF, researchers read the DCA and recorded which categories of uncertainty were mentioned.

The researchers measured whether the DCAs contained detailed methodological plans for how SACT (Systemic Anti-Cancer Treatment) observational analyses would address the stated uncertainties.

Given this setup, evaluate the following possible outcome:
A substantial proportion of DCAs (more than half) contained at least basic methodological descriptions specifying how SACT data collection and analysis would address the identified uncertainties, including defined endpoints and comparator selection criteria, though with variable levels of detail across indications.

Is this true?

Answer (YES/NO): NO